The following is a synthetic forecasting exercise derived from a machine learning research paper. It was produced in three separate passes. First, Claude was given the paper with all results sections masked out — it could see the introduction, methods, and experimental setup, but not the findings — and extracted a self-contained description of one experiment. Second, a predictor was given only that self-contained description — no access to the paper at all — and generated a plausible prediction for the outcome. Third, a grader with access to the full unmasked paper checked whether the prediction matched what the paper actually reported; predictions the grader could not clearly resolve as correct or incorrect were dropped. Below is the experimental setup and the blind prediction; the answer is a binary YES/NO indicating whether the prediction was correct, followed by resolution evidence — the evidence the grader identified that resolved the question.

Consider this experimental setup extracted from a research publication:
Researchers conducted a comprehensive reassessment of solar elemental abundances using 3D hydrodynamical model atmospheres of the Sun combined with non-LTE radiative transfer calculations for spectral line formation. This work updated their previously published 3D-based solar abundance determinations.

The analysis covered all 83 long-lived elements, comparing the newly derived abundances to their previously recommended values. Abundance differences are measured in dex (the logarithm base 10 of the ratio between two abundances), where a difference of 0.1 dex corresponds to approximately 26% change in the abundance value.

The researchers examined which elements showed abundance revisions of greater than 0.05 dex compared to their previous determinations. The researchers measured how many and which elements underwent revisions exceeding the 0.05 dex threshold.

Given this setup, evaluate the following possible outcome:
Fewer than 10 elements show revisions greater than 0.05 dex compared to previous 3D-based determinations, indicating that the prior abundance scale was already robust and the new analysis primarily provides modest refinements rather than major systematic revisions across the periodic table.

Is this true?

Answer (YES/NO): NO